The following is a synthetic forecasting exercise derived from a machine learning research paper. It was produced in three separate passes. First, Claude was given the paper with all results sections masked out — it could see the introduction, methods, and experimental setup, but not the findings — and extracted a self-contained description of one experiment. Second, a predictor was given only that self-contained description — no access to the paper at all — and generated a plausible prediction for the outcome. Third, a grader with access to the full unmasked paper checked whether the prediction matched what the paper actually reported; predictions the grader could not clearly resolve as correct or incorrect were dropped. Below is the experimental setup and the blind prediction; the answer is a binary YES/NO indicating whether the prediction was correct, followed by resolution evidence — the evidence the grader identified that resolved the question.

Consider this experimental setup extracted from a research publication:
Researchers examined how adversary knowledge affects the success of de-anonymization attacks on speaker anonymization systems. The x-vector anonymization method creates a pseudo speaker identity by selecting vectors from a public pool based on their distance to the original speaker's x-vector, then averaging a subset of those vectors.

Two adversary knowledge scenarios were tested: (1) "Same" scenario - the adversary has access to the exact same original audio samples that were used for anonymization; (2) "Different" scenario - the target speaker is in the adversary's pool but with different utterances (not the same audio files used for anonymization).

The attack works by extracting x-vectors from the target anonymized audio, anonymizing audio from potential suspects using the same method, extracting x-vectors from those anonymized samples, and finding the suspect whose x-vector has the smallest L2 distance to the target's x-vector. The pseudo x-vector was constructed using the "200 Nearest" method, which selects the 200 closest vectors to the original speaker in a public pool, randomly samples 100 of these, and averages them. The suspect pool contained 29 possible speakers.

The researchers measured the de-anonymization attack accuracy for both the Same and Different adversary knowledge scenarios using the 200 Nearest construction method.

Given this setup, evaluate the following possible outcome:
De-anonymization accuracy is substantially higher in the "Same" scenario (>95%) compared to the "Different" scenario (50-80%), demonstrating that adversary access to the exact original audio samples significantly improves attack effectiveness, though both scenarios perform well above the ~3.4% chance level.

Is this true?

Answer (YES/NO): YES